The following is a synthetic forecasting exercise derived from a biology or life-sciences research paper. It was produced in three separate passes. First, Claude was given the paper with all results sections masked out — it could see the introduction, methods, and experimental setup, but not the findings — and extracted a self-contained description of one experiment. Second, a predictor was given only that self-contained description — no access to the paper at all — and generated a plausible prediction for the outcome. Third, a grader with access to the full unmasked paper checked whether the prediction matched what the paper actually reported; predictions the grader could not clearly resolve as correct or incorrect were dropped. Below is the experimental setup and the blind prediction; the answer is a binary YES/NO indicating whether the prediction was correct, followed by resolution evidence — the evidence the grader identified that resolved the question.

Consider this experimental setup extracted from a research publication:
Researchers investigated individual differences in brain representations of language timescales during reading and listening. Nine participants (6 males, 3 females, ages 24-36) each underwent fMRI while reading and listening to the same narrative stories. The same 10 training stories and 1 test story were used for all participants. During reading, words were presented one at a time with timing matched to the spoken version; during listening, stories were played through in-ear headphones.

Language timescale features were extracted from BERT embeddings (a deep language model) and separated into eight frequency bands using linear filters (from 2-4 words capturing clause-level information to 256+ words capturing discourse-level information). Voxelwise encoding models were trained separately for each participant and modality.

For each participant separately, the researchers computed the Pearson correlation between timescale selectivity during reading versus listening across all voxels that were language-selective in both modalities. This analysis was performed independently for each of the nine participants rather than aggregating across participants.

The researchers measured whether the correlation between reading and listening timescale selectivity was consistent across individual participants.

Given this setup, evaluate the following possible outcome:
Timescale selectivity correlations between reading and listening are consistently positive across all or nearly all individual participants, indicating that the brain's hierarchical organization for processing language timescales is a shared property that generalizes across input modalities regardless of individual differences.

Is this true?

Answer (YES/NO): YES